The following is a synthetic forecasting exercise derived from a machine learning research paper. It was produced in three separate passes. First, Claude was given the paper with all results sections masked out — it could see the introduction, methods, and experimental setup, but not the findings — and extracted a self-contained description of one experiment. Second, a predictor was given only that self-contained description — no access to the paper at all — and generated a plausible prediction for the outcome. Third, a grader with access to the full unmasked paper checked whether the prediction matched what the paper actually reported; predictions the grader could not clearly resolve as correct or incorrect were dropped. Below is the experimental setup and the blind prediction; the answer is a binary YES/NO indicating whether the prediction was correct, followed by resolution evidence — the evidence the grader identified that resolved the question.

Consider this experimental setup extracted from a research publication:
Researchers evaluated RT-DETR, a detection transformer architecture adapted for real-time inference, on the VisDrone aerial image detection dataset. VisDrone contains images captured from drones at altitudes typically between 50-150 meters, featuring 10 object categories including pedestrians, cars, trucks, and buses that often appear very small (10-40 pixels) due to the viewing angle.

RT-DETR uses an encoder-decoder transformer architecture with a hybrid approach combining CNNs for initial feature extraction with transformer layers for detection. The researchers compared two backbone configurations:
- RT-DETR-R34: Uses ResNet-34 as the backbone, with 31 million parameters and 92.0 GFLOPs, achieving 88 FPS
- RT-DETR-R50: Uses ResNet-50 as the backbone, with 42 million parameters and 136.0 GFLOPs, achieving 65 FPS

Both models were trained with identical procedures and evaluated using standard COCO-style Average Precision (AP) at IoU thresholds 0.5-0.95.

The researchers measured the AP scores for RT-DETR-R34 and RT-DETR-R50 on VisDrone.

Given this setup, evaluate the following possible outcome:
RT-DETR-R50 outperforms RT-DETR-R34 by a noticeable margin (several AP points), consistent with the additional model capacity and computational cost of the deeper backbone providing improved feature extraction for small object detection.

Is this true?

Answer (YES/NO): NO